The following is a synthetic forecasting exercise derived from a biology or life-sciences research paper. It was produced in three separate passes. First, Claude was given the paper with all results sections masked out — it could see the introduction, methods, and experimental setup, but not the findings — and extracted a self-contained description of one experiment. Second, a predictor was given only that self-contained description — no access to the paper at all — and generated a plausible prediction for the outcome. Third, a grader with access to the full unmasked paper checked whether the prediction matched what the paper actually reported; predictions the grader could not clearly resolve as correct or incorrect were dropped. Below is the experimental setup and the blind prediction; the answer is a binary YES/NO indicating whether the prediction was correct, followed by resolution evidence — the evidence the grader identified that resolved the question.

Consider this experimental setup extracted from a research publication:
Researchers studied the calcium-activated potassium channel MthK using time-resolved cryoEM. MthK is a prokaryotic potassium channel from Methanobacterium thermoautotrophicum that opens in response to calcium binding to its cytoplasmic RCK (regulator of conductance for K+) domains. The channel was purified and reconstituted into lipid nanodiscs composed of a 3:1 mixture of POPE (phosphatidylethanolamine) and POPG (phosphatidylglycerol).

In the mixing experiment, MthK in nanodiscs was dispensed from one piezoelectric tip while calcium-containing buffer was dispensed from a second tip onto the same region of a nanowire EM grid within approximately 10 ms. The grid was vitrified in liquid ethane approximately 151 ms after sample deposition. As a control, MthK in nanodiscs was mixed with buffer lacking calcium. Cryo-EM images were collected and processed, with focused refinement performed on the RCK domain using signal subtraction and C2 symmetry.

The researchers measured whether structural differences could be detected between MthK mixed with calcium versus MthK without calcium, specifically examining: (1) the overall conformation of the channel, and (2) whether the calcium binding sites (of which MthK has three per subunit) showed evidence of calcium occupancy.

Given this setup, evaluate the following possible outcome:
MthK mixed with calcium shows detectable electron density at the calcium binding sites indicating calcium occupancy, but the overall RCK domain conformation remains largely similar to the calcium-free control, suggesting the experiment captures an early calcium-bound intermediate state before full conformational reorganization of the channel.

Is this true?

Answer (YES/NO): NO